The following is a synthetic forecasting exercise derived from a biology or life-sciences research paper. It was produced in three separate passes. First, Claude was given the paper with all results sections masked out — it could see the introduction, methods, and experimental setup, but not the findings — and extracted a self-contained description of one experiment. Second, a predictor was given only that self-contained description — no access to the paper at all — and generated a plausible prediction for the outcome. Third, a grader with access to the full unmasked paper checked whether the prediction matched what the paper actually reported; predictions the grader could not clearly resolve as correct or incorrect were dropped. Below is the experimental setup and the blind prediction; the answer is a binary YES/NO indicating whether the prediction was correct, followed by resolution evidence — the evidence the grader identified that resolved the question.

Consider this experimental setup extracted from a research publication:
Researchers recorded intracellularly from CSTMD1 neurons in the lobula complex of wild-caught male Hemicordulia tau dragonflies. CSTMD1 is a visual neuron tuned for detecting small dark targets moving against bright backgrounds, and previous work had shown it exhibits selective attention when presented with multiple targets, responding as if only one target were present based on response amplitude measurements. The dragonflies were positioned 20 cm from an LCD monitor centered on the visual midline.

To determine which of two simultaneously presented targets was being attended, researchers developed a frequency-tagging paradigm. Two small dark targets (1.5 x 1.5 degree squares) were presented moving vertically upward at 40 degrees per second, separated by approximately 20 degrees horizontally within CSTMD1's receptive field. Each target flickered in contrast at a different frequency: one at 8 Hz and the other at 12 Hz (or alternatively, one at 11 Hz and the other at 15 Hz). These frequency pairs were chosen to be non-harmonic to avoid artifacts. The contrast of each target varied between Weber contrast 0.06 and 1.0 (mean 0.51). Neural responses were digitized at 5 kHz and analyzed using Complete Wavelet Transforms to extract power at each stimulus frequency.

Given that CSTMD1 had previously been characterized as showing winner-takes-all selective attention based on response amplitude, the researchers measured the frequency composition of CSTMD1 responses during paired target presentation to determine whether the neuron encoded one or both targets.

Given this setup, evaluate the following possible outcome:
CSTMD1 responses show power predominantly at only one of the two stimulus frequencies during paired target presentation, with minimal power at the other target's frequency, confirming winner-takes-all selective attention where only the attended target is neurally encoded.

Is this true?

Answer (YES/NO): NO